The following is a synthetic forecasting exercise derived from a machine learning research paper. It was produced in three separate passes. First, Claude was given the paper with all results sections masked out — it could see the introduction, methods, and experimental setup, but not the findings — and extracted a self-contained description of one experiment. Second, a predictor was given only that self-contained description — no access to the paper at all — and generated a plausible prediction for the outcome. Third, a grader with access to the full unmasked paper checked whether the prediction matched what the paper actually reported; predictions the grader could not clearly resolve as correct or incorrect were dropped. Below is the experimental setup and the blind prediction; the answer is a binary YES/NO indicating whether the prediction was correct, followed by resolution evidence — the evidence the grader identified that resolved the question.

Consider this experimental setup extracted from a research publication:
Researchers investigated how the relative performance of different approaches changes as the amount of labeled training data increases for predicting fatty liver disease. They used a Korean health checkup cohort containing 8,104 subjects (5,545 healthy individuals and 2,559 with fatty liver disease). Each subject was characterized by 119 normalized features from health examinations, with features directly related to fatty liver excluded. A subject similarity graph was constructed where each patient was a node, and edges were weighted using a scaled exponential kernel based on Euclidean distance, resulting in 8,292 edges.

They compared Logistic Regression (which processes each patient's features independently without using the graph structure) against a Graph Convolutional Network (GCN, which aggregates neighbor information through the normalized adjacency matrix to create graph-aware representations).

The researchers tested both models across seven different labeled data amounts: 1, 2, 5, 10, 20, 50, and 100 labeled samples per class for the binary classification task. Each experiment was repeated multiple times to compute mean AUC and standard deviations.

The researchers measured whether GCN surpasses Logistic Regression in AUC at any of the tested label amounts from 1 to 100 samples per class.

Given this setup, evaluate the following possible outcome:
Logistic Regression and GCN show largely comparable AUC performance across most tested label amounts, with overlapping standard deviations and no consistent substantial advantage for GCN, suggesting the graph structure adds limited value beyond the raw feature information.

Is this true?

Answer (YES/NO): NO